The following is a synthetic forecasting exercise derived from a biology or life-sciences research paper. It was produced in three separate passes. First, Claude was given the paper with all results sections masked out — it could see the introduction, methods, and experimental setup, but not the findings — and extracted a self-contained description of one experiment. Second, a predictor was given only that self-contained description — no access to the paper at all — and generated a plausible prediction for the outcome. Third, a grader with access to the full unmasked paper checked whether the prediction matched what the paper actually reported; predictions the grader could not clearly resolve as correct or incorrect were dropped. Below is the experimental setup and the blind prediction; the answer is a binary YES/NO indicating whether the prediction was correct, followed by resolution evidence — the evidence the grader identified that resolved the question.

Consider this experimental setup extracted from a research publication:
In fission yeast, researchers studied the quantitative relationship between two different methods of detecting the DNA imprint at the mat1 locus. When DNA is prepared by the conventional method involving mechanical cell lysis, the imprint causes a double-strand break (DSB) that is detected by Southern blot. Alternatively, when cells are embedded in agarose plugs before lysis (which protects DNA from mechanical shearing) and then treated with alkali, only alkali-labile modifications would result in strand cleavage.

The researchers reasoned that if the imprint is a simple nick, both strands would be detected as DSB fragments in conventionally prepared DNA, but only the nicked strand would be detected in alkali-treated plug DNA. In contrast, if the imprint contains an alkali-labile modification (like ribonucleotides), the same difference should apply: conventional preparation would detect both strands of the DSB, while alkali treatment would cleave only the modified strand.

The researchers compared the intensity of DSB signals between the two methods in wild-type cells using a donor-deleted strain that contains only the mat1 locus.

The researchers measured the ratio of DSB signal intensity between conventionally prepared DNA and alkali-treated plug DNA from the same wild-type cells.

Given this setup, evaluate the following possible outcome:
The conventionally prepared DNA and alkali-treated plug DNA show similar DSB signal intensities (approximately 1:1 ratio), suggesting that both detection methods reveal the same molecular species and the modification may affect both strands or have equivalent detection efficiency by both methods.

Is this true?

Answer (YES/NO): NO